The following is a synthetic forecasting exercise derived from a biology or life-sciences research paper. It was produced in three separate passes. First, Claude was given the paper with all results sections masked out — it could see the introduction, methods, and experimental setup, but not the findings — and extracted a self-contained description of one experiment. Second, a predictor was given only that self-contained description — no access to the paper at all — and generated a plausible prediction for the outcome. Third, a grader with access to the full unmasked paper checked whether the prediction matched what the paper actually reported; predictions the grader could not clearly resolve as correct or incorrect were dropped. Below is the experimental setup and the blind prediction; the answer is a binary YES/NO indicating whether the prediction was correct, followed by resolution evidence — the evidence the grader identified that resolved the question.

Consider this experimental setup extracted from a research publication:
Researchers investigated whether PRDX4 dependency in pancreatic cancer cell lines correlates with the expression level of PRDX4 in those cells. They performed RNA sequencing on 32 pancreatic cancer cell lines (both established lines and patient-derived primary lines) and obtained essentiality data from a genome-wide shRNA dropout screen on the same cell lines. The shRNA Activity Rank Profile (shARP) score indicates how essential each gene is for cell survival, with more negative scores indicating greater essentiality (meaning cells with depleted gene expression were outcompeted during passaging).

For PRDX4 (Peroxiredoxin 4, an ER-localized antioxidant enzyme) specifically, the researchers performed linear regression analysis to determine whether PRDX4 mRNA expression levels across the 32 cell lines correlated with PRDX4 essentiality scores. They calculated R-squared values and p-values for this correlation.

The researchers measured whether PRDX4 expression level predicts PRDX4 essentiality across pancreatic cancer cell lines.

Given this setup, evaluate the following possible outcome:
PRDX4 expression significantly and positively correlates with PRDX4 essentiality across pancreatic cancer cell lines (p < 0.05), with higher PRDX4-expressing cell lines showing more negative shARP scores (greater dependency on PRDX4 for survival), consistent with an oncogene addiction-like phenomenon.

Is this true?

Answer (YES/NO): NO